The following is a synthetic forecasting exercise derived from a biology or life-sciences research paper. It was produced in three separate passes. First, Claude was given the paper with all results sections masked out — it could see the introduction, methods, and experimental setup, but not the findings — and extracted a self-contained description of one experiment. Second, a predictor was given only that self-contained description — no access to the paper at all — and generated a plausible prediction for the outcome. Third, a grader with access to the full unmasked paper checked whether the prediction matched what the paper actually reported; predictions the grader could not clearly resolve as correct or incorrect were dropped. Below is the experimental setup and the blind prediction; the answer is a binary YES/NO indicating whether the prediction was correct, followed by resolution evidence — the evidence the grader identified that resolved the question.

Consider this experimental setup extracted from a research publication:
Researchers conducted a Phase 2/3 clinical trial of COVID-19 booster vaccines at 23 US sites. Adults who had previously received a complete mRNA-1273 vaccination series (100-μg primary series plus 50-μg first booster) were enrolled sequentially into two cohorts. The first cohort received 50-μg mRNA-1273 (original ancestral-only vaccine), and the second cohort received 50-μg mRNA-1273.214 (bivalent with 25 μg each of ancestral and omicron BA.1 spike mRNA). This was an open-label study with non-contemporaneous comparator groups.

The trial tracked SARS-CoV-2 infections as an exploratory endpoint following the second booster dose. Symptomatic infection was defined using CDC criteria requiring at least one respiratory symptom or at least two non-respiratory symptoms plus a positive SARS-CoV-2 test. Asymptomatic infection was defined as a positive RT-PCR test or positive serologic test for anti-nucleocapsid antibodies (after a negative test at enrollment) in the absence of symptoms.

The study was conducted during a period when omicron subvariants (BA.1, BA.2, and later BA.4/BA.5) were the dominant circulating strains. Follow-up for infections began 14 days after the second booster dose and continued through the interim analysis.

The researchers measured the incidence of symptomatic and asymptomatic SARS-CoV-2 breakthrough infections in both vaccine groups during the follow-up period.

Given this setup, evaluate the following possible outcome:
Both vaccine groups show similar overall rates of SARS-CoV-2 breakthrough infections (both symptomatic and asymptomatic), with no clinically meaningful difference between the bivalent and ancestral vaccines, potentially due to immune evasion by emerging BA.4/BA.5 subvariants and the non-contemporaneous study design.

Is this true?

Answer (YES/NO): NO